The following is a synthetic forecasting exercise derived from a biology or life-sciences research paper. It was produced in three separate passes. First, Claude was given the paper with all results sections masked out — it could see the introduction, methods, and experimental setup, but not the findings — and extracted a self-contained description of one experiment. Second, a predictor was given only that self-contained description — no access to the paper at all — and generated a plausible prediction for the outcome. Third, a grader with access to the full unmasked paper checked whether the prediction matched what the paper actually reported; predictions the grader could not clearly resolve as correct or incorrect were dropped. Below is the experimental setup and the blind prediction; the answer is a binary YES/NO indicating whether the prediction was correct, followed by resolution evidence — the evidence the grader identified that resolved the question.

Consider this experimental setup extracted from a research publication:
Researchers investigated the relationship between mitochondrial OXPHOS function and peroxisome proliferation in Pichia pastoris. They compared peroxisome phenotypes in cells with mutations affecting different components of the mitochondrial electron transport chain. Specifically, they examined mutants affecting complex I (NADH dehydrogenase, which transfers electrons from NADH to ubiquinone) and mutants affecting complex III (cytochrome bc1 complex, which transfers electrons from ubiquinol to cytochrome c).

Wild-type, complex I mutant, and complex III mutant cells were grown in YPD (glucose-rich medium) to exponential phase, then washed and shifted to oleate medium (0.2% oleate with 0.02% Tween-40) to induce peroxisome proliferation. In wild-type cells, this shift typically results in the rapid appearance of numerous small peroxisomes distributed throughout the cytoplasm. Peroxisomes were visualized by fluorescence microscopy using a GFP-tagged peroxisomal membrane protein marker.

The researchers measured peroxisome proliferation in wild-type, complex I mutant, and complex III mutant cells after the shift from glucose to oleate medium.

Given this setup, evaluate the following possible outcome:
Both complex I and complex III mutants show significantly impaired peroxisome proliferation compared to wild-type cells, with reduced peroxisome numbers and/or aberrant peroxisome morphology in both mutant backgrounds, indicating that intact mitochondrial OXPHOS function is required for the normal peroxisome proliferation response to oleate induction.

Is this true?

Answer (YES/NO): YES